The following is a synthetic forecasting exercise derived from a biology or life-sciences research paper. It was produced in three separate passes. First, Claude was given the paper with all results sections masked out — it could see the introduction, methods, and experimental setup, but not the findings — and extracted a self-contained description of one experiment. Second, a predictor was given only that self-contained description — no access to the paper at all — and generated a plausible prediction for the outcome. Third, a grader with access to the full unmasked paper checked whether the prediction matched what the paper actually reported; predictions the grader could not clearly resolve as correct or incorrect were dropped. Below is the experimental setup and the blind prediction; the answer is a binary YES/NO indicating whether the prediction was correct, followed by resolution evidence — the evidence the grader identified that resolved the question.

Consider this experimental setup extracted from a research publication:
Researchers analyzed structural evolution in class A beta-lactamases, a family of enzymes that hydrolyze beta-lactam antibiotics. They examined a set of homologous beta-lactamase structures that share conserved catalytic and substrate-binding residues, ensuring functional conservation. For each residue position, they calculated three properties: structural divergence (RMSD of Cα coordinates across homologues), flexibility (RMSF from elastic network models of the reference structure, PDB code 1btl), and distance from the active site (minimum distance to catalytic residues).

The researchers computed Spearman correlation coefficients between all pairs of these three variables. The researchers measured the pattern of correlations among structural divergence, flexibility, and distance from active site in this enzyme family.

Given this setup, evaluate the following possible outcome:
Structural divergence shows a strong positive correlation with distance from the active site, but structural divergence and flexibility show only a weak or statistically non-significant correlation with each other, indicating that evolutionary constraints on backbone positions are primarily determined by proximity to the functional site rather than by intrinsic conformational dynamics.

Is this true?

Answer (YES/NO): NO